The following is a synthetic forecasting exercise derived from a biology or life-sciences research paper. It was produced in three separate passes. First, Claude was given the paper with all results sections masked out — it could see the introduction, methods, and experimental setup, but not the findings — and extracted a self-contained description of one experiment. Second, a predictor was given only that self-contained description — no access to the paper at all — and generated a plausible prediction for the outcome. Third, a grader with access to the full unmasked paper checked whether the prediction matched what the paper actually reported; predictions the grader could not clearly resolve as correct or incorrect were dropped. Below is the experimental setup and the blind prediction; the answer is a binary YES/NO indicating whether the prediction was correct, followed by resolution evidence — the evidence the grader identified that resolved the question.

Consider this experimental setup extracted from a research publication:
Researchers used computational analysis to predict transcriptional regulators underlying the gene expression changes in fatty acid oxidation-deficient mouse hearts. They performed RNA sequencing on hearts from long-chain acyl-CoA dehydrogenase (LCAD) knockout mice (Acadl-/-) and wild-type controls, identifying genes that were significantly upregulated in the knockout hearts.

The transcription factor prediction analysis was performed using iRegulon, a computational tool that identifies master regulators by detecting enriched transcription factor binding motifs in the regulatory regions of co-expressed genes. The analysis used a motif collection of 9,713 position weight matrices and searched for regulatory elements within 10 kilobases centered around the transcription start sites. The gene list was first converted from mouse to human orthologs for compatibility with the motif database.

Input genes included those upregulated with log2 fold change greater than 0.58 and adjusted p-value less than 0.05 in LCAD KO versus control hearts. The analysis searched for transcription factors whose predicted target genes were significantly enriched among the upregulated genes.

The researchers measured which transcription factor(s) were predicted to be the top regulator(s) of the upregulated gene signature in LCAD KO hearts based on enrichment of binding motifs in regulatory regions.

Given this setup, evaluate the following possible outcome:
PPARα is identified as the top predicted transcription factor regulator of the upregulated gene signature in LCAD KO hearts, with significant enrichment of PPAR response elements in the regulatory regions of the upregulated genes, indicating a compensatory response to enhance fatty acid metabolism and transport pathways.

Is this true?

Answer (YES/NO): NO